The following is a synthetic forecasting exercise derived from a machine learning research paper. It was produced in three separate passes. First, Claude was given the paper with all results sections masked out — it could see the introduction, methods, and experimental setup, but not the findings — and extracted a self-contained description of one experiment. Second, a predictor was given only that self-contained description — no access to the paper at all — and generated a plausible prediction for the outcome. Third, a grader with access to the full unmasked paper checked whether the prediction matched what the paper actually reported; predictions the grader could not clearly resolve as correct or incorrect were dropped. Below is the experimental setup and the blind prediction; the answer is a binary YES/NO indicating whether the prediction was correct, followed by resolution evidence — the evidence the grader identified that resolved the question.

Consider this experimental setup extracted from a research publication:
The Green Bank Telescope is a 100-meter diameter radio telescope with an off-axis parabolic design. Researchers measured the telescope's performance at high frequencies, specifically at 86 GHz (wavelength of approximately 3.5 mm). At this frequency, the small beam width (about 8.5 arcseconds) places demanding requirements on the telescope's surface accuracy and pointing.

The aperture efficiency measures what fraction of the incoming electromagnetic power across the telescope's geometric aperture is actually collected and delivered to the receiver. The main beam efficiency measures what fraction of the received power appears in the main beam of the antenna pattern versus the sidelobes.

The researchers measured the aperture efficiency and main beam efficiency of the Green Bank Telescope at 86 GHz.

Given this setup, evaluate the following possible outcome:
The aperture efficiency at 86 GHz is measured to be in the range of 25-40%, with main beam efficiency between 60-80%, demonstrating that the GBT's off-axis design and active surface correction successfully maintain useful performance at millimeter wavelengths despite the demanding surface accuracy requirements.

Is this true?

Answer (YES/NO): NO